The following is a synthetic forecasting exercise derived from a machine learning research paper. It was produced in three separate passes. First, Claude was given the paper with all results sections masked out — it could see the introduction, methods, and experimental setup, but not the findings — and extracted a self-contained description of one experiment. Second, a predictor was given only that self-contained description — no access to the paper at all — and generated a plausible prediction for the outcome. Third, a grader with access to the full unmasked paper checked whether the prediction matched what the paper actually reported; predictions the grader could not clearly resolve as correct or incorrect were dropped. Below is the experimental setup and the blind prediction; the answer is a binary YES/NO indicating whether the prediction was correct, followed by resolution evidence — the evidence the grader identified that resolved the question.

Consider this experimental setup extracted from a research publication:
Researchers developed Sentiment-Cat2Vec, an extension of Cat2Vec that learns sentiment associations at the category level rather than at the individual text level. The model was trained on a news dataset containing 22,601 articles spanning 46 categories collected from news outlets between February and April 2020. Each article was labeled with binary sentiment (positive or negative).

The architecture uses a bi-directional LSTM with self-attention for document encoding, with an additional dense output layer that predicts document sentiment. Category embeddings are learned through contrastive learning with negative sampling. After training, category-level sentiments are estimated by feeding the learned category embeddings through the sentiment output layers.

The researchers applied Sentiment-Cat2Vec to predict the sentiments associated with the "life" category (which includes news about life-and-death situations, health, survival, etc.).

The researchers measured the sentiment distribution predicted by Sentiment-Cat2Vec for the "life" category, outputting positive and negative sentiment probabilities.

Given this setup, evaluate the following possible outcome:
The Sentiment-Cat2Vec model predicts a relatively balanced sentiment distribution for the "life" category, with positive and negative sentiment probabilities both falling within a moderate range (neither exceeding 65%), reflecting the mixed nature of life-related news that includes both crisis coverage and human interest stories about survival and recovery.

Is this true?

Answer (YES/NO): NO